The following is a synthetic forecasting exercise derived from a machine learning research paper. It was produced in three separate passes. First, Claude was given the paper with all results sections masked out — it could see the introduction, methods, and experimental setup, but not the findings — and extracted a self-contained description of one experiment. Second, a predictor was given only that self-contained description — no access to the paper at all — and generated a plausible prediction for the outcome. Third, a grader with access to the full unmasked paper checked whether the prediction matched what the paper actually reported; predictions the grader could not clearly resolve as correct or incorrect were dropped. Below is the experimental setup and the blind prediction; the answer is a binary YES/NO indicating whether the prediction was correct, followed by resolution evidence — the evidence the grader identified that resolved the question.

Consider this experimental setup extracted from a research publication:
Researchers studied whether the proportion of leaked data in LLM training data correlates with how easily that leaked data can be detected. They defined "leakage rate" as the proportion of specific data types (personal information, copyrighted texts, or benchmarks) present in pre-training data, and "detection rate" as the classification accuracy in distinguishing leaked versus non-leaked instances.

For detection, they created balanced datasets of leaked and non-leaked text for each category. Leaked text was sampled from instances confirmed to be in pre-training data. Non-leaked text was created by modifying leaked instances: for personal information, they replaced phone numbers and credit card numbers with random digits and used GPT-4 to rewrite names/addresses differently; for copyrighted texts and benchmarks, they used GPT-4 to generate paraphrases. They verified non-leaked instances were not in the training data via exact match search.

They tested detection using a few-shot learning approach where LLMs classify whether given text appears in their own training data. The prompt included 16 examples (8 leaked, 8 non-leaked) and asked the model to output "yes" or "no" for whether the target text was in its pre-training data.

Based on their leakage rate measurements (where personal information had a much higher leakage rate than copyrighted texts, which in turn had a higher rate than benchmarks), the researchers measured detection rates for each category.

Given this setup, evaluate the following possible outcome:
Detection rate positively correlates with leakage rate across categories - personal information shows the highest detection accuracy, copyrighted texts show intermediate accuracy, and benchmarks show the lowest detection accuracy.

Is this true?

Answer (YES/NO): YES